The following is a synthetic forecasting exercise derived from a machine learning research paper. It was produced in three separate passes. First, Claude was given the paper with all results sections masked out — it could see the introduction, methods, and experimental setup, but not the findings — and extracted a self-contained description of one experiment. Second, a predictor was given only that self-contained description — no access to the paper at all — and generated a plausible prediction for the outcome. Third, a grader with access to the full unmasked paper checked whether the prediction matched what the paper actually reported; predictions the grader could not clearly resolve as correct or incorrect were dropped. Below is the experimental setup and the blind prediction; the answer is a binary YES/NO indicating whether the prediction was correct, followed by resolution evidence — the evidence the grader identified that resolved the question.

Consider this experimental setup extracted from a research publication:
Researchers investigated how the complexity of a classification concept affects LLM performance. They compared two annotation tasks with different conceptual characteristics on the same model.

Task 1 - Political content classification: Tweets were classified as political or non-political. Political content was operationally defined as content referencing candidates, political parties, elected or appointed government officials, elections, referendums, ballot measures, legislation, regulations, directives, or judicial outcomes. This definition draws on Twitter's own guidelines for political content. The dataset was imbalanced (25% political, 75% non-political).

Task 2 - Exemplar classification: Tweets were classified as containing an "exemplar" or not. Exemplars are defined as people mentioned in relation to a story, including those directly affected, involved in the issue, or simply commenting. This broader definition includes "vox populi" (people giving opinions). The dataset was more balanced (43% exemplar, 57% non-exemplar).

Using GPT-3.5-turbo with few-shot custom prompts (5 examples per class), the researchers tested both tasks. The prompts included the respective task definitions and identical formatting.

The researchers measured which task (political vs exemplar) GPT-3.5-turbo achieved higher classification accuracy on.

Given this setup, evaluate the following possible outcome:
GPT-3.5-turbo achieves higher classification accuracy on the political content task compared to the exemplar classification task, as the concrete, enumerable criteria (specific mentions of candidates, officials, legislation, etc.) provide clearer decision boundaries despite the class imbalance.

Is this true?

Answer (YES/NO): YES